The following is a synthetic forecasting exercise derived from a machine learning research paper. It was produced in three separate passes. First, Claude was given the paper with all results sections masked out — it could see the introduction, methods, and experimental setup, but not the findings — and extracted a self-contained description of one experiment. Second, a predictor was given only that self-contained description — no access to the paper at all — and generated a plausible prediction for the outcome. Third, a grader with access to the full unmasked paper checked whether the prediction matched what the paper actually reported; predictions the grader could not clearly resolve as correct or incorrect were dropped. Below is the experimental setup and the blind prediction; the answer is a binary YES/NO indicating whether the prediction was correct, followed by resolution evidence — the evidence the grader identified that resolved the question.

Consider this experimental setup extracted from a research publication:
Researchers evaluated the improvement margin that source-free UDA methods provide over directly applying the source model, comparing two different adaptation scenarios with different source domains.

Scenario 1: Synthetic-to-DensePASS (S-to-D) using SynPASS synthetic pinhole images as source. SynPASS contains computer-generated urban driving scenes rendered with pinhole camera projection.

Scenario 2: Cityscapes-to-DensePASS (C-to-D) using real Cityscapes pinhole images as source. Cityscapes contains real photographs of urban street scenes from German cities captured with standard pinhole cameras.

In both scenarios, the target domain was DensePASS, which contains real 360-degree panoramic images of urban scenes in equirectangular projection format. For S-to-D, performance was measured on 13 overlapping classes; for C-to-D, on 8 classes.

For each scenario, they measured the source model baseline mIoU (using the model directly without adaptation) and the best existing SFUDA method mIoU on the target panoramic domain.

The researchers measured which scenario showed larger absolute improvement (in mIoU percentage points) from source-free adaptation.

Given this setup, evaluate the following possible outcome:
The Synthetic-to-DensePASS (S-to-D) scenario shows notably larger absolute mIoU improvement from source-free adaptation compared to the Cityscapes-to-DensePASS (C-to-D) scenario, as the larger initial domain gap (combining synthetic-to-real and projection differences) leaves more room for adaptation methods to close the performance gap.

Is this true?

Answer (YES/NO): NO